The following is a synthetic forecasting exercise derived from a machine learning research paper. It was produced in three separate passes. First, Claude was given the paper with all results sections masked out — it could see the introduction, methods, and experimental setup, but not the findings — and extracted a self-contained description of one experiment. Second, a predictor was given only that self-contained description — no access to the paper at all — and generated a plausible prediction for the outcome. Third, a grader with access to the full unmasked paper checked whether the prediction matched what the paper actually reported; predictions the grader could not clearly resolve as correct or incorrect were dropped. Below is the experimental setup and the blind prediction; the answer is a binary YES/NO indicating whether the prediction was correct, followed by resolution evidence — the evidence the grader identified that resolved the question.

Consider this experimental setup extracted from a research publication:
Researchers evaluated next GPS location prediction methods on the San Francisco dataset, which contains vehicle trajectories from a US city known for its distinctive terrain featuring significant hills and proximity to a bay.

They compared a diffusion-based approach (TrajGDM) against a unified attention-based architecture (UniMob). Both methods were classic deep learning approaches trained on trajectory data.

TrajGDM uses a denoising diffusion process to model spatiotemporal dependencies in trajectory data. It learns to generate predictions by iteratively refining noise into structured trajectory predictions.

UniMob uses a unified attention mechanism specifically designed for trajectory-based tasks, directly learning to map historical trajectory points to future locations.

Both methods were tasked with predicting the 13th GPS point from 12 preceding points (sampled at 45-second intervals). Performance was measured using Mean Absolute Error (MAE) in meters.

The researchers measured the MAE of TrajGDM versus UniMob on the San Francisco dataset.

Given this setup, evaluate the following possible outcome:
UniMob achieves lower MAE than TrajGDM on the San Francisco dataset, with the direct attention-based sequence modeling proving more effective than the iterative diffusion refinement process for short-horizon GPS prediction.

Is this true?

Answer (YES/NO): YES